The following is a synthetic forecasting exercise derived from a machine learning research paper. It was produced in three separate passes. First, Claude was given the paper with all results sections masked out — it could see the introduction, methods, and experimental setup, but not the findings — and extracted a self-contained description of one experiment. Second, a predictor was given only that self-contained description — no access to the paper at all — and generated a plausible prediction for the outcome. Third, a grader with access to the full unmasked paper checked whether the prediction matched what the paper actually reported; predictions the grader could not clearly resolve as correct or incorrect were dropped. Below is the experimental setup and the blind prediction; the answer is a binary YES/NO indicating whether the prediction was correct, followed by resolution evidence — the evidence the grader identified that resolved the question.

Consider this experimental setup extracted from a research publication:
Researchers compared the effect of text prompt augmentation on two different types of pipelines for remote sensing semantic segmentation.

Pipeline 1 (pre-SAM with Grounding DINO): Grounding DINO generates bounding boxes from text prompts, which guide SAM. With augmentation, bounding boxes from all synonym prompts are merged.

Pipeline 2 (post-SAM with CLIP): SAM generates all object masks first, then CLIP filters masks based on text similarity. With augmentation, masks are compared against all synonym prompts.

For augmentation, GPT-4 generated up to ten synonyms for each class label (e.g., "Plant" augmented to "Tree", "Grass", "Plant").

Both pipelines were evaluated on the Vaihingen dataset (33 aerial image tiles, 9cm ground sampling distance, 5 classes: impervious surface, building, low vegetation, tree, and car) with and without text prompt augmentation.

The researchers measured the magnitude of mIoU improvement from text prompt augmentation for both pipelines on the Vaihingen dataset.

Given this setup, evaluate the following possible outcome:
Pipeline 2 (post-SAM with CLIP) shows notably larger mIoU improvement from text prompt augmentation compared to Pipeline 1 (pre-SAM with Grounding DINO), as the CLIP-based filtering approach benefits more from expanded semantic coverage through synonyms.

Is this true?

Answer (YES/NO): YES